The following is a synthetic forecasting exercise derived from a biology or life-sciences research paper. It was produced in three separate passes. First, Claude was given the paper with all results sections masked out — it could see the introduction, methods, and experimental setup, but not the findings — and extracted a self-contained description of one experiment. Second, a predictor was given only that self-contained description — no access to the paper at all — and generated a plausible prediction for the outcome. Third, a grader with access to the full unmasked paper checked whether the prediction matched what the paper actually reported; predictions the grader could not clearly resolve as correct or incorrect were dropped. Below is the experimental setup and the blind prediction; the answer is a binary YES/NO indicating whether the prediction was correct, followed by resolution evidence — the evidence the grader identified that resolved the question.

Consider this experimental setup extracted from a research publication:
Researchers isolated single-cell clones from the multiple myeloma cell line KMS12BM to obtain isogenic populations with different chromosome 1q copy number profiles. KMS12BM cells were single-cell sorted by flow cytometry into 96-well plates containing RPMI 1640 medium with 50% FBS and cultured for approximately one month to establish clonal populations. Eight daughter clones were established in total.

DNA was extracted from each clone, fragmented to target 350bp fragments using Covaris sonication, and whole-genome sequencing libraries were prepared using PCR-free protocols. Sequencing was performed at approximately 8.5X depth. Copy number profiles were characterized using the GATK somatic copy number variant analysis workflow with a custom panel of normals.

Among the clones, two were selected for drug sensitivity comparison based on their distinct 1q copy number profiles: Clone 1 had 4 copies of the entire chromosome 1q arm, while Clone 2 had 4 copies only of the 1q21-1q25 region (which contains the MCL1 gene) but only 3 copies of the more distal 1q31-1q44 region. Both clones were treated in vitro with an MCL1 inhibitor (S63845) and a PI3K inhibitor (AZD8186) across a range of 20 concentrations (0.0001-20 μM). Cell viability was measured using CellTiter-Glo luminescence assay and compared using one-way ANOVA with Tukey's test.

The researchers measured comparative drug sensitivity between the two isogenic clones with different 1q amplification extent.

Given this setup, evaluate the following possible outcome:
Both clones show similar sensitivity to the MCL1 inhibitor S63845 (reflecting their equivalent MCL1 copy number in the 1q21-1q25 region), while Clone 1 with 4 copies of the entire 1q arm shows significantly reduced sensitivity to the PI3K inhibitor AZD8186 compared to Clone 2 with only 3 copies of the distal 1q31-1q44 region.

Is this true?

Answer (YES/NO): NO